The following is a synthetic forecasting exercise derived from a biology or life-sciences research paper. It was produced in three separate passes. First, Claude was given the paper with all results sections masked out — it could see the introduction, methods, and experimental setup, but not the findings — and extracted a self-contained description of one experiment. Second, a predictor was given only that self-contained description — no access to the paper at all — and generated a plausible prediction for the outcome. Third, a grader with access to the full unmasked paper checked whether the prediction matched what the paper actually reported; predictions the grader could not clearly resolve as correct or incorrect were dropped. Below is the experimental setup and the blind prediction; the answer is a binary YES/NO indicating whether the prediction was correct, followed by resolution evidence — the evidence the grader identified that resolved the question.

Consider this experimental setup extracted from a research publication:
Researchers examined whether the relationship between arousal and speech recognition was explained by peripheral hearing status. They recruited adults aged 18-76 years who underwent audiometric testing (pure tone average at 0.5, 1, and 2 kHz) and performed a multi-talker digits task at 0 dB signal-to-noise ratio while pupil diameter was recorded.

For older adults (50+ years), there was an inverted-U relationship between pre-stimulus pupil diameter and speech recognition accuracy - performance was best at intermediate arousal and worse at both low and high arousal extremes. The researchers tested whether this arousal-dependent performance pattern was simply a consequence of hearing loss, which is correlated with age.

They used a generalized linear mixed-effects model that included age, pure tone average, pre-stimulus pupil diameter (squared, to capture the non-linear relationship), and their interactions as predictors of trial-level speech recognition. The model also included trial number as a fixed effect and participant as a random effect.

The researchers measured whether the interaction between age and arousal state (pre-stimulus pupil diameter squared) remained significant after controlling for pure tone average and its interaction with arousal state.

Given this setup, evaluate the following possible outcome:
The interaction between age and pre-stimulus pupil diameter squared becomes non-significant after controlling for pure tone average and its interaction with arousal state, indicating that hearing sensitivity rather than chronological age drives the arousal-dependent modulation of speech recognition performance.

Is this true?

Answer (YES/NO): NO